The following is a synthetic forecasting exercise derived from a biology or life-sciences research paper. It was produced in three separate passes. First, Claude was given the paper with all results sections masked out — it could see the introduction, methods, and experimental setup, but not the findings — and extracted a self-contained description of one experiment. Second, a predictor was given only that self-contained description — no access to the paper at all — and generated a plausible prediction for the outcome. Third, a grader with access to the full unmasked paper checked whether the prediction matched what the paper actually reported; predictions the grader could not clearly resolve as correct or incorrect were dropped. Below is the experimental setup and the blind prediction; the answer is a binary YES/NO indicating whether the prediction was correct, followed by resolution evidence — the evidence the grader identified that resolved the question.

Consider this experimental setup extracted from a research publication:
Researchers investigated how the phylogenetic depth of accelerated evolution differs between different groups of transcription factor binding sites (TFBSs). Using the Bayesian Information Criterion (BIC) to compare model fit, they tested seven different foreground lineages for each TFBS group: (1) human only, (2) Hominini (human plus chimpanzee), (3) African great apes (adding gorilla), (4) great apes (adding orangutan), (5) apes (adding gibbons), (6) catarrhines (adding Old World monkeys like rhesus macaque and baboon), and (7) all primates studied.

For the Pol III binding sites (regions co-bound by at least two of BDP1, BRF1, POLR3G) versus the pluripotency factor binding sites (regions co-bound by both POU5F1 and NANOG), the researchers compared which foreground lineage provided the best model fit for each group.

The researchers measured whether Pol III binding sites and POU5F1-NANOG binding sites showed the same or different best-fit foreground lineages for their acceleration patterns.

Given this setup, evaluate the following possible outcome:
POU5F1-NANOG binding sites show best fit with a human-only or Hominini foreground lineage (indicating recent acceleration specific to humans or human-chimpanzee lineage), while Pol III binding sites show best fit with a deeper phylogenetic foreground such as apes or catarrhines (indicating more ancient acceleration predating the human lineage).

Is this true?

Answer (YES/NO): YES